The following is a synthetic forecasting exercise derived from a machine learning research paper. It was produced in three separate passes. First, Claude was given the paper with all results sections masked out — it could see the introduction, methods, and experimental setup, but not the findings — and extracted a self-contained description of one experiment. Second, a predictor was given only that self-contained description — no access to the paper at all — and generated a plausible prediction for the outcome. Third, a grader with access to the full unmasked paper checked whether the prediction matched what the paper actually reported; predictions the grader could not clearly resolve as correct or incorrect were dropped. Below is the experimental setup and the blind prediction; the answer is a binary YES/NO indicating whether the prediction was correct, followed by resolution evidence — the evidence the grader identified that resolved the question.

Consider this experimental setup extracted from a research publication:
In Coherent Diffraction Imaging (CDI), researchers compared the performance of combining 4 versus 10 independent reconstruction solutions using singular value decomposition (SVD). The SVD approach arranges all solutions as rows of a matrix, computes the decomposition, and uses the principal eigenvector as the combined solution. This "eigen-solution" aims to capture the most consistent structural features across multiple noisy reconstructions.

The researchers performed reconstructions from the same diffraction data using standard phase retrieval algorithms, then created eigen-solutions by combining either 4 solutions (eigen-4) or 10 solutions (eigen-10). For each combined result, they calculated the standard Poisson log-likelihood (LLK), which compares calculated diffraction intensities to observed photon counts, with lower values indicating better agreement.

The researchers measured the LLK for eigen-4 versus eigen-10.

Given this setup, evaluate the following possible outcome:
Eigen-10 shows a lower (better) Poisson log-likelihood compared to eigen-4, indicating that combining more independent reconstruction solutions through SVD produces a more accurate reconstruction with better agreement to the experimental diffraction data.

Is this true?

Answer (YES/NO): NO